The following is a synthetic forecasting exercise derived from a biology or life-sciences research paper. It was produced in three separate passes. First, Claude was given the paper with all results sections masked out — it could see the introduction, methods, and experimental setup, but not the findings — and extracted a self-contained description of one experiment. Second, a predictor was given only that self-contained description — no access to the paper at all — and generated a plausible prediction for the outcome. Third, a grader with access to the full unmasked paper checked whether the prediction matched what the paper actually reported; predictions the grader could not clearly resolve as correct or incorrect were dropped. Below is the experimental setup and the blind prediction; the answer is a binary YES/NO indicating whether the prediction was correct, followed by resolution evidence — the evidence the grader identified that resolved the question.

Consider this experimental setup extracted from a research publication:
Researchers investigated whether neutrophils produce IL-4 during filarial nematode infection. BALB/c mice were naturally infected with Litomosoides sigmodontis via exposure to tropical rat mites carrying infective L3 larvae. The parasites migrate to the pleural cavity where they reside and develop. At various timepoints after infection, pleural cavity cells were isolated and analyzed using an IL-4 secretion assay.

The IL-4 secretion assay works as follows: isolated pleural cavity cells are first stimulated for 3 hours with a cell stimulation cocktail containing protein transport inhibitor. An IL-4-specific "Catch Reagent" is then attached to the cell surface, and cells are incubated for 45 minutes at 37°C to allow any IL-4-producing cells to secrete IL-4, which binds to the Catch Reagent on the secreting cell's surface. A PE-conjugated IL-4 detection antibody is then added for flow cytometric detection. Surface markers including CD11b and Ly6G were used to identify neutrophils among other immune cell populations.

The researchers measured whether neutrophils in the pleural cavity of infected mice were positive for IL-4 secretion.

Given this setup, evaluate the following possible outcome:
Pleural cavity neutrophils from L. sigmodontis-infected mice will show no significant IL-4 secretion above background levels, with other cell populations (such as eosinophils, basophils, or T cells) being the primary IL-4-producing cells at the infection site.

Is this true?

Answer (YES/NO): NO